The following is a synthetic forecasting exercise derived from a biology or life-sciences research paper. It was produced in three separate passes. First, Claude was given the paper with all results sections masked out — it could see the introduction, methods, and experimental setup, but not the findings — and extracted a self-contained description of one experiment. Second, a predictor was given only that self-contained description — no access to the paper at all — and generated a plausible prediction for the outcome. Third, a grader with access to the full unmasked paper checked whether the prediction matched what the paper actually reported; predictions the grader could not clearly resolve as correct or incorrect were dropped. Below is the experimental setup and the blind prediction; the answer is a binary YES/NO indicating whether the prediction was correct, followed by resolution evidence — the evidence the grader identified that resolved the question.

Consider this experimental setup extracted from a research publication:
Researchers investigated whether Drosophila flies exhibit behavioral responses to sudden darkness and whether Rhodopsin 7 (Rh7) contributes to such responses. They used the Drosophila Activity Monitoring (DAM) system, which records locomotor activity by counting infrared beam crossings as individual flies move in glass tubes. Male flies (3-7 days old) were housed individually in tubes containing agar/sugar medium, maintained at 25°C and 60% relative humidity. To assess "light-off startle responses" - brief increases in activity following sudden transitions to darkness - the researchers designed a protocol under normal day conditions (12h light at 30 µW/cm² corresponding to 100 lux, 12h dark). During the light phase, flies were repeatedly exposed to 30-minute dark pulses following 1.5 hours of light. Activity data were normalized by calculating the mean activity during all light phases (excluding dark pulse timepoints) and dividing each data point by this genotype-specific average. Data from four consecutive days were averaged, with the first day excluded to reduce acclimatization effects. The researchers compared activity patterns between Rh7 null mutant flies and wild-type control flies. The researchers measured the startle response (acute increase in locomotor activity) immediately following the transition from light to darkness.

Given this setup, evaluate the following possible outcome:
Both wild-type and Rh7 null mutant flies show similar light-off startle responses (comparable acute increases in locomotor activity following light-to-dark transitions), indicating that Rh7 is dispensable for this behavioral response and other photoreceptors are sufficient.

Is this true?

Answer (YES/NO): NO